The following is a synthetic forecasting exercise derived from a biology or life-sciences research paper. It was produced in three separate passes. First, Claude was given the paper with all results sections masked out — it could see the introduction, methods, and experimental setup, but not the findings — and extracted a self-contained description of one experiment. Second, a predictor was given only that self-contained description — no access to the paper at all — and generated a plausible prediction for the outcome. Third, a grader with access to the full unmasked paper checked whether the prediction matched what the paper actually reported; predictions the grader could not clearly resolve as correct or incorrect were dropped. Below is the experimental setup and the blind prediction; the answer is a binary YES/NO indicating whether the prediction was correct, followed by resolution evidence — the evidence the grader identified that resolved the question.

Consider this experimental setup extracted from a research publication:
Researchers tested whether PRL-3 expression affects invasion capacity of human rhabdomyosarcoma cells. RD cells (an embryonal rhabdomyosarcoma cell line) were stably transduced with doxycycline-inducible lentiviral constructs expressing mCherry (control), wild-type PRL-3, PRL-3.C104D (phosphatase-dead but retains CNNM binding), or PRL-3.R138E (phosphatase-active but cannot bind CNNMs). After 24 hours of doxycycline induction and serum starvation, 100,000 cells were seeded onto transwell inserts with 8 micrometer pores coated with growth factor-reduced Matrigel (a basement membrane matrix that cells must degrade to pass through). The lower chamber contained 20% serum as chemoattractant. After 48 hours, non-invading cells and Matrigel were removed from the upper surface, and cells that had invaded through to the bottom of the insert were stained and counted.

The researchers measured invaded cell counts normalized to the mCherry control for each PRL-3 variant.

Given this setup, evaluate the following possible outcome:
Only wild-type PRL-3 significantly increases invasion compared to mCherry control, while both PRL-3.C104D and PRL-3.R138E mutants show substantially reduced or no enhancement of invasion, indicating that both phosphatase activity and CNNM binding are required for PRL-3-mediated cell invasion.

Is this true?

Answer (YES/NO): NO